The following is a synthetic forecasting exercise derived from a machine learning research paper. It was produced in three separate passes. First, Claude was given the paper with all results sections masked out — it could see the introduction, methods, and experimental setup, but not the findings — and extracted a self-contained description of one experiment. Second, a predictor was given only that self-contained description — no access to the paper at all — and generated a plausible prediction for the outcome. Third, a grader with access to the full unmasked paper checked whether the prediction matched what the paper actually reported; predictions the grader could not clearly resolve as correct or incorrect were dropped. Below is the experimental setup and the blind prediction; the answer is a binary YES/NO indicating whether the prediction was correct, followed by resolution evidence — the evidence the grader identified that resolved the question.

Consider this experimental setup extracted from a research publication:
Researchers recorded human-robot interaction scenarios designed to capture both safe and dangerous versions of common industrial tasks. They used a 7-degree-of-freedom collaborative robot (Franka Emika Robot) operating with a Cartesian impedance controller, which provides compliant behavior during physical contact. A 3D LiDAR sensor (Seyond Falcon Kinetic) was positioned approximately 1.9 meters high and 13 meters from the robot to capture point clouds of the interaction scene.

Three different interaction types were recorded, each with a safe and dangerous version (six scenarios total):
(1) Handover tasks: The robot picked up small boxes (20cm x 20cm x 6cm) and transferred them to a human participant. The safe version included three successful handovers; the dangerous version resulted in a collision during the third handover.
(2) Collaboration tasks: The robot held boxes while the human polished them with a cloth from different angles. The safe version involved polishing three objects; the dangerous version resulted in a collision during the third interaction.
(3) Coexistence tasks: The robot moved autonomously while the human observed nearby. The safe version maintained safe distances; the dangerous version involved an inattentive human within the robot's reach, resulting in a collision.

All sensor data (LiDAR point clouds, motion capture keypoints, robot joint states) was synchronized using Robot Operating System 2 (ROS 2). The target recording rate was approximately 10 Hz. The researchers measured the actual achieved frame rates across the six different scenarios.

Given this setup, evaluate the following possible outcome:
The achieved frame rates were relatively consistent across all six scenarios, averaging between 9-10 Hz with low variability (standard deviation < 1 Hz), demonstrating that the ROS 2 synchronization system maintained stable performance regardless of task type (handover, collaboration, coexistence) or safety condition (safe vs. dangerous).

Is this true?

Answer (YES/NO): NO